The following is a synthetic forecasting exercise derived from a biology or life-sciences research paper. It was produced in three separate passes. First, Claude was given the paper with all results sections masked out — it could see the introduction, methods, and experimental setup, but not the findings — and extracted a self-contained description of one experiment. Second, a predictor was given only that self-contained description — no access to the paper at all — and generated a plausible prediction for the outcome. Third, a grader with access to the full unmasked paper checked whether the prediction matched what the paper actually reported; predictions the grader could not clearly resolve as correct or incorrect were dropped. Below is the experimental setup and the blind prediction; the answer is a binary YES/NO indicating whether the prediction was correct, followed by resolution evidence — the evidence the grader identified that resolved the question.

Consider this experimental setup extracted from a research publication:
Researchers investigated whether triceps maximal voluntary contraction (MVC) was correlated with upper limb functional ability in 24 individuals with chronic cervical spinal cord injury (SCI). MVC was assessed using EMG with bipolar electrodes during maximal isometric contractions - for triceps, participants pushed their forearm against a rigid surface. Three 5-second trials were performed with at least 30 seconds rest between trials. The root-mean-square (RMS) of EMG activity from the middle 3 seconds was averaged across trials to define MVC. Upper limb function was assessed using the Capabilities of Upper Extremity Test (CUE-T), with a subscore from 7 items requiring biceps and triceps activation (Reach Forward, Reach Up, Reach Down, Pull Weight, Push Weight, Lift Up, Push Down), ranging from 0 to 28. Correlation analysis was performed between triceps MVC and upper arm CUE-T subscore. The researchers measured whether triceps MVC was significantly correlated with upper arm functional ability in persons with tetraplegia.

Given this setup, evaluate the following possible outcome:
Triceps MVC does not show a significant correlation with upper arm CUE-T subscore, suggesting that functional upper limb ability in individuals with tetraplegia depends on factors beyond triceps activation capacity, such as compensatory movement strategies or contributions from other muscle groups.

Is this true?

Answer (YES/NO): NO